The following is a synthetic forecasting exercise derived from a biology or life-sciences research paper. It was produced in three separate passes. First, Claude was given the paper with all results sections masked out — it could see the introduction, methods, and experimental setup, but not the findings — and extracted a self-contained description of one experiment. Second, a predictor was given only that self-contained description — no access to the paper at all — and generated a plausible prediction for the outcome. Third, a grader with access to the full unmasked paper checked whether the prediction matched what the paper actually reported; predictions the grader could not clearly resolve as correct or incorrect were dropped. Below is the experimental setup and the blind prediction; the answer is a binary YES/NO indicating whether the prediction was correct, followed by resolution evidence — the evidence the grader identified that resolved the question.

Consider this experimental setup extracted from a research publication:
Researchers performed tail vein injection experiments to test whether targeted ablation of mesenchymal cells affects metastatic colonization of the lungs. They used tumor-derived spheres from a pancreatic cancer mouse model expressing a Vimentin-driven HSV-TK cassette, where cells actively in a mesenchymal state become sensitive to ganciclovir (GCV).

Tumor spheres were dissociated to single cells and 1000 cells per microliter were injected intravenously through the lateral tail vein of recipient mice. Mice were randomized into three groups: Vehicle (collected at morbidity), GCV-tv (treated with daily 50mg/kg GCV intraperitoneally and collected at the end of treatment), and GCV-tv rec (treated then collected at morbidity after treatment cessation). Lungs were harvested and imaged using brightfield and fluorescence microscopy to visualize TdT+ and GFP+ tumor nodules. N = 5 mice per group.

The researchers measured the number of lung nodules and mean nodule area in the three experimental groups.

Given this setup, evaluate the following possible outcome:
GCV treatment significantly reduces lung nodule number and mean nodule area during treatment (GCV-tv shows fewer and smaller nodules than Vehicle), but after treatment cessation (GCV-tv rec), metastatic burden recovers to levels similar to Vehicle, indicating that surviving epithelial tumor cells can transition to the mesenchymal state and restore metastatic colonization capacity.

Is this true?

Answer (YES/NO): YES